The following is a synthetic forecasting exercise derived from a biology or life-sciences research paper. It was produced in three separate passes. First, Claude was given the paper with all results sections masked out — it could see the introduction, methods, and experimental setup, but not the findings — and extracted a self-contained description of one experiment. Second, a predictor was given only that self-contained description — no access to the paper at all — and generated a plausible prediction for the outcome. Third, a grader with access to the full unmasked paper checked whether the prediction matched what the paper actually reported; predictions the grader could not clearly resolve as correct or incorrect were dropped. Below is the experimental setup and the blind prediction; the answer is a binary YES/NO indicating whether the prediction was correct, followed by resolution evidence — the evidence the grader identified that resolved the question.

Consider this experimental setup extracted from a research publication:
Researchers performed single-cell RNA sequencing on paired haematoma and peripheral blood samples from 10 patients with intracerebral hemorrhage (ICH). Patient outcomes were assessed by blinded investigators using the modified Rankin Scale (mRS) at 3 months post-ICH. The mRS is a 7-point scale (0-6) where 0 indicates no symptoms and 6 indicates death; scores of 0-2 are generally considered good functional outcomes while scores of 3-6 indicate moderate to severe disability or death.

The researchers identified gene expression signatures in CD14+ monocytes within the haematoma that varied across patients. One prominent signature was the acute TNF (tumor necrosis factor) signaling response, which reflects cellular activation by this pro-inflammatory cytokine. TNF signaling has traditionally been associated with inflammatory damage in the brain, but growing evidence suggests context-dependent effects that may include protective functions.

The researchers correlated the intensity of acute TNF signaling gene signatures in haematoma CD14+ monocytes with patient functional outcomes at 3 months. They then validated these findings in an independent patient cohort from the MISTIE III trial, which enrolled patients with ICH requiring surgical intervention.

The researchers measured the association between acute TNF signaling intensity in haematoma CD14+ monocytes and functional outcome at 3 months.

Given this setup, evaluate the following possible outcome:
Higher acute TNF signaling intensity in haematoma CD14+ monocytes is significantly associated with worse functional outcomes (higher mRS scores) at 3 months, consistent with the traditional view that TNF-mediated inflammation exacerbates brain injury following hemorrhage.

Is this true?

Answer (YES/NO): NO